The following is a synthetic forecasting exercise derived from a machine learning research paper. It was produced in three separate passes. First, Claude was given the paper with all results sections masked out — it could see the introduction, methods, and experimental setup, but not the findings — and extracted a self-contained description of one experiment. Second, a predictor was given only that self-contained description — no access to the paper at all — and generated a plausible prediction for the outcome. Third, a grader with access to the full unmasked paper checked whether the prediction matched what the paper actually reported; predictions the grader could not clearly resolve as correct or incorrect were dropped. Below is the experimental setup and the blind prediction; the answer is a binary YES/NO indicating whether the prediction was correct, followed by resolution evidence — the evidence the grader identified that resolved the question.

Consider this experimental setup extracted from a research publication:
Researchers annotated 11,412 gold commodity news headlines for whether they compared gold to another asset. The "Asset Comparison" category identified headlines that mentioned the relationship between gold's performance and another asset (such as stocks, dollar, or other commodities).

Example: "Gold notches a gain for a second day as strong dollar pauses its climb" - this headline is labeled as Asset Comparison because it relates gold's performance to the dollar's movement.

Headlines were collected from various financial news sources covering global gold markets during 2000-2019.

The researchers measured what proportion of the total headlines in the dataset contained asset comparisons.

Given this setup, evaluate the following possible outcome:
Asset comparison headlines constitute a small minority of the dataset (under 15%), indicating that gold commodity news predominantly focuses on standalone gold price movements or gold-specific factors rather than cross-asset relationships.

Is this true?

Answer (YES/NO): NO